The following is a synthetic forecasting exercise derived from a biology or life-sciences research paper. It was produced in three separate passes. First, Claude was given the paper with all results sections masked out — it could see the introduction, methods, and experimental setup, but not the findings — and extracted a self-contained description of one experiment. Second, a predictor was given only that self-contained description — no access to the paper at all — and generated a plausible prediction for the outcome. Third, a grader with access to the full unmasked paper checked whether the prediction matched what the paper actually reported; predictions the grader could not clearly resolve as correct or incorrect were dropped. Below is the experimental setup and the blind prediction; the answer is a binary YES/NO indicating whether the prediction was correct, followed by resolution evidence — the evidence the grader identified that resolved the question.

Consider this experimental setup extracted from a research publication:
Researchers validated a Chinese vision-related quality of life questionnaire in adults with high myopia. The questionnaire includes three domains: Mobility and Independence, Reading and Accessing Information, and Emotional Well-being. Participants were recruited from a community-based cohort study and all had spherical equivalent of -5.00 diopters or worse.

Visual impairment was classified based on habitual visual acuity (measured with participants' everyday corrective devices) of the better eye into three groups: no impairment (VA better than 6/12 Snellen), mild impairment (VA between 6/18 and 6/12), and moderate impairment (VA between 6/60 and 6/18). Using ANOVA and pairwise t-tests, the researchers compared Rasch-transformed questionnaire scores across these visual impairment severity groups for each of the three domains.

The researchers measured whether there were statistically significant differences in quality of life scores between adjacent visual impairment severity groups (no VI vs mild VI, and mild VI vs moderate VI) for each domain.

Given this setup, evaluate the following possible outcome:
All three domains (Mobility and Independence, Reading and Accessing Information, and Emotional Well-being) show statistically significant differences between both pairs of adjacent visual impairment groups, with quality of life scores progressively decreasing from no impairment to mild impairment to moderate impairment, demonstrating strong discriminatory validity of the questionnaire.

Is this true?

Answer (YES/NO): NO